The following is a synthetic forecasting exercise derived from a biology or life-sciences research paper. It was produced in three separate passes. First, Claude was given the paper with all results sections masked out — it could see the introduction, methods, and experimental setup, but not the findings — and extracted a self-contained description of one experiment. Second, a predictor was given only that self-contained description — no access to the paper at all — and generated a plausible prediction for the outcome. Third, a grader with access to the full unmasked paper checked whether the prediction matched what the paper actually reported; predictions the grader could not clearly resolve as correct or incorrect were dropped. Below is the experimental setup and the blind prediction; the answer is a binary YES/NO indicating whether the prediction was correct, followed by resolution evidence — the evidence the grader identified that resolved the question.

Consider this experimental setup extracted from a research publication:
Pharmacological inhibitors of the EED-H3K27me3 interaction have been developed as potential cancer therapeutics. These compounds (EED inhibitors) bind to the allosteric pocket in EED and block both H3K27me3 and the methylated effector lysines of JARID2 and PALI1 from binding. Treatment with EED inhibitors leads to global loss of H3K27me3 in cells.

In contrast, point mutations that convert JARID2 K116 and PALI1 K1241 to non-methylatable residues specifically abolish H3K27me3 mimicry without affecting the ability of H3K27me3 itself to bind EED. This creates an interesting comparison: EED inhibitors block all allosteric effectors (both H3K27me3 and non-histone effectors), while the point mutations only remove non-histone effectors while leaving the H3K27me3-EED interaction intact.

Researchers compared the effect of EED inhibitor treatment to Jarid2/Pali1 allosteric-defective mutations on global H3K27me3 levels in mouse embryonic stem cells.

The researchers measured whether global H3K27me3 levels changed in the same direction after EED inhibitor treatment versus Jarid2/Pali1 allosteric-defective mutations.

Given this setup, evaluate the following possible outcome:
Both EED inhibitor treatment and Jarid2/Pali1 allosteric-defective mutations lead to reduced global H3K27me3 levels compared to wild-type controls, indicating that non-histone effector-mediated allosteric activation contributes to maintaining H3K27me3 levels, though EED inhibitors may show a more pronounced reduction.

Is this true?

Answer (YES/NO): NO